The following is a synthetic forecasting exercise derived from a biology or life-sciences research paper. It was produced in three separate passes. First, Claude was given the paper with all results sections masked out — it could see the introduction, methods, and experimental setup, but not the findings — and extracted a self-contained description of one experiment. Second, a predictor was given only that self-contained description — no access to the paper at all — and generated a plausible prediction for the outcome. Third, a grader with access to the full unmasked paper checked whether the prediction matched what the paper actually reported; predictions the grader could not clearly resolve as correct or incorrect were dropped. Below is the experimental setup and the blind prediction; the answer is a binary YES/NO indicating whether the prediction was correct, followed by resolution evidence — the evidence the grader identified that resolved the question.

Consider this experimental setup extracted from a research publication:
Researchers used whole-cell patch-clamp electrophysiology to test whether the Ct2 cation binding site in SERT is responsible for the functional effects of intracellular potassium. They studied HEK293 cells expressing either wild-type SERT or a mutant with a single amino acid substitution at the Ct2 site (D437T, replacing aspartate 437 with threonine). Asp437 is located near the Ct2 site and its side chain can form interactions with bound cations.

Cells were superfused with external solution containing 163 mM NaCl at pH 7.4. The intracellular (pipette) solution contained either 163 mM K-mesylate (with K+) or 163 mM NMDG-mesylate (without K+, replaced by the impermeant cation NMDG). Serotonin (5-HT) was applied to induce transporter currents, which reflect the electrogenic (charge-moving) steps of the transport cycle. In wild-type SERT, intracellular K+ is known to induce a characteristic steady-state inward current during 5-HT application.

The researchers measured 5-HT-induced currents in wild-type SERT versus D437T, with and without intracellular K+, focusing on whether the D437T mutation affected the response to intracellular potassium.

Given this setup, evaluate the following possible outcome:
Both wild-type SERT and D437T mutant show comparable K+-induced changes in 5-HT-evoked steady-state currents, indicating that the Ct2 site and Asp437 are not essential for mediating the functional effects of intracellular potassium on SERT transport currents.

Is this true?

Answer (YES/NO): NO